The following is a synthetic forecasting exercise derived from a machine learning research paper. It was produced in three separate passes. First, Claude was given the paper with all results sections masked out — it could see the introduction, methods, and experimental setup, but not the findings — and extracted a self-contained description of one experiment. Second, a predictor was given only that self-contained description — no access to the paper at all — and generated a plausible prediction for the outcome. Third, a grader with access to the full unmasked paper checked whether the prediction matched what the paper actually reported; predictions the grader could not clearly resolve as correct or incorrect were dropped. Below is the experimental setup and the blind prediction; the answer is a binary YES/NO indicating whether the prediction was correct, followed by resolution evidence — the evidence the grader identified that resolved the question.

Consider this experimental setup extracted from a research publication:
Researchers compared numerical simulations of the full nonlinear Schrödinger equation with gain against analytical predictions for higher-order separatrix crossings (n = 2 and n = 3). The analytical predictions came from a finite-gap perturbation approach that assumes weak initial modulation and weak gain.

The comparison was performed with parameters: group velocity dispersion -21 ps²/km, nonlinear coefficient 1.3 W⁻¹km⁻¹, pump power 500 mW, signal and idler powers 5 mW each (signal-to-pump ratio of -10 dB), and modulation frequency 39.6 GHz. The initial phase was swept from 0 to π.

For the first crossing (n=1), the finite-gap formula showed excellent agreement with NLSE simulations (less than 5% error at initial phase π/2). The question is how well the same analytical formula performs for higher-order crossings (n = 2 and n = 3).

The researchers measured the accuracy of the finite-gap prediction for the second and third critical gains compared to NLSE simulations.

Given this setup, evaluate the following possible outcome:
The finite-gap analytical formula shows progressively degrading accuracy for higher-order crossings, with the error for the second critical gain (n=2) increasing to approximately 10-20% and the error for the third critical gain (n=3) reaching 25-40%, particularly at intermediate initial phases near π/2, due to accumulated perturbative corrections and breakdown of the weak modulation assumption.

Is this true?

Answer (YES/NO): NO